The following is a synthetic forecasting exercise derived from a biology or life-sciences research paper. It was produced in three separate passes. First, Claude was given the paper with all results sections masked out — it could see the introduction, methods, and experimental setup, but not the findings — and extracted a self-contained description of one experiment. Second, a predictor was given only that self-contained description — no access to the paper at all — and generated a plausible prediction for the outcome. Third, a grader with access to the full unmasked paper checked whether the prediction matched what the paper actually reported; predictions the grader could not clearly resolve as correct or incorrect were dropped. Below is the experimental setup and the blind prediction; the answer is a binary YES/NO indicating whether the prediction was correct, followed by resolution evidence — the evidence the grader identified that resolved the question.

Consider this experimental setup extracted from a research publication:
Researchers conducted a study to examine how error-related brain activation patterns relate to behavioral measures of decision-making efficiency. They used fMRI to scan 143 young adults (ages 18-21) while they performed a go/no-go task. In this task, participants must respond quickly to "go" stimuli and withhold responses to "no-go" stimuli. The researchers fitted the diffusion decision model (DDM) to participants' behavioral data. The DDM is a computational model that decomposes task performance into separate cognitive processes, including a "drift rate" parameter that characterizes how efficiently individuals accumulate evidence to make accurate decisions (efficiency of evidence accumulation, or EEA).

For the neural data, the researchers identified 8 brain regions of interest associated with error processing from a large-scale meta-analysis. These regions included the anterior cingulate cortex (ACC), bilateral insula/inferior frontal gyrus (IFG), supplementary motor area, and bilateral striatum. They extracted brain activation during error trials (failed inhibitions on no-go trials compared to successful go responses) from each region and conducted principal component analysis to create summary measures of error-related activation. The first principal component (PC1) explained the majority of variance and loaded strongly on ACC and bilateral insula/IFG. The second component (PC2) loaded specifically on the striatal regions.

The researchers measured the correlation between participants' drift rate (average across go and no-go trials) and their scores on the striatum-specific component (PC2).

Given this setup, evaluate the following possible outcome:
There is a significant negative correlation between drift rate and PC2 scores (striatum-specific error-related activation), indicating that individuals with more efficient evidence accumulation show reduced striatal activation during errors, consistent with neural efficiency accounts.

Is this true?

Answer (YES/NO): NO